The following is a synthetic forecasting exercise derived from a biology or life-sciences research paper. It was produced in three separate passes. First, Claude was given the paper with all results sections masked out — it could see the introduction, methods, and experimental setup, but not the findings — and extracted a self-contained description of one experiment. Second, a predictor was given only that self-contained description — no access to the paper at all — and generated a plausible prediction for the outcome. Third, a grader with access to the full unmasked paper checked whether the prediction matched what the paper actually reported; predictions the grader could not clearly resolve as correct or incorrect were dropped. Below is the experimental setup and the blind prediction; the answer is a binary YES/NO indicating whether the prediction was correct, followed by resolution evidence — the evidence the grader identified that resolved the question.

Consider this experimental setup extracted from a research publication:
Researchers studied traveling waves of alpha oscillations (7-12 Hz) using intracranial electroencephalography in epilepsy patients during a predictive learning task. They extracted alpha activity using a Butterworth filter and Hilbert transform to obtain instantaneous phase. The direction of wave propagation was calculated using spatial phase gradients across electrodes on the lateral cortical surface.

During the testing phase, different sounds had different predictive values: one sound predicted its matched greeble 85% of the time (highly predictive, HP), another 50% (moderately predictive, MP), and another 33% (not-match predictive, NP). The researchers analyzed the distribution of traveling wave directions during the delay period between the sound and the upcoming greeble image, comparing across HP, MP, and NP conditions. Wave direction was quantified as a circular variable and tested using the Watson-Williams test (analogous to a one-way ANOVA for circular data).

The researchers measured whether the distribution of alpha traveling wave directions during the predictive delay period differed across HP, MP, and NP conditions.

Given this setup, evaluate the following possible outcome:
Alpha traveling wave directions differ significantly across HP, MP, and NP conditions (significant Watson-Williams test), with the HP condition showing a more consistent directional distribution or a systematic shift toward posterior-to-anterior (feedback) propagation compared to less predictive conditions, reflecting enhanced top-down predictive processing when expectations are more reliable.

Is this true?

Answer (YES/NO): NO